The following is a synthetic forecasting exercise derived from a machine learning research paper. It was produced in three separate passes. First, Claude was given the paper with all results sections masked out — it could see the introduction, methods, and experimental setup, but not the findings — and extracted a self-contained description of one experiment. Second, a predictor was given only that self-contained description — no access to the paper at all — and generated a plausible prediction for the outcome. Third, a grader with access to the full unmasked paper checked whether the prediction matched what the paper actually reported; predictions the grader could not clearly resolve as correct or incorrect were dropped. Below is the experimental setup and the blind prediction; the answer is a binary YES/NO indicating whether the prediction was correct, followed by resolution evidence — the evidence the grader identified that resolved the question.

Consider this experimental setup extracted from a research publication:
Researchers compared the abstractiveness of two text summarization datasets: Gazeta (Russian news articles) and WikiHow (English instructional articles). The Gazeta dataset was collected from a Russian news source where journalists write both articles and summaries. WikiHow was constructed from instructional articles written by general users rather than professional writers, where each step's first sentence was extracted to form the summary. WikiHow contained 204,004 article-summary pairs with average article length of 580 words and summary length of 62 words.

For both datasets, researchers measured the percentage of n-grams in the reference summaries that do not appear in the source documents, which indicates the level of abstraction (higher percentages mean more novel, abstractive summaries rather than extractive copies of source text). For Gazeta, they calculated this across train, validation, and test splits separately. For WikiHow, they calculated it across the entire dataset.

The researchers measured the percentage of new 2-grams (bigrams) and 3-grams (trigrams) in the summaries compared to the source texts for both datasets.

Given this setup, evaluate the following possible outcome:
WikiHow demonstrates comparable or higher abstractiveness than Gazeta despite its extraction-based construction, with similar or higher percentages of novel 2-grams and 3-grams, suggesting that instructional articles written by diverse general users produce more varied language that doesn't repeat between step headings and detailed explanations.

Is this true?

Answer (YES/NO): YES